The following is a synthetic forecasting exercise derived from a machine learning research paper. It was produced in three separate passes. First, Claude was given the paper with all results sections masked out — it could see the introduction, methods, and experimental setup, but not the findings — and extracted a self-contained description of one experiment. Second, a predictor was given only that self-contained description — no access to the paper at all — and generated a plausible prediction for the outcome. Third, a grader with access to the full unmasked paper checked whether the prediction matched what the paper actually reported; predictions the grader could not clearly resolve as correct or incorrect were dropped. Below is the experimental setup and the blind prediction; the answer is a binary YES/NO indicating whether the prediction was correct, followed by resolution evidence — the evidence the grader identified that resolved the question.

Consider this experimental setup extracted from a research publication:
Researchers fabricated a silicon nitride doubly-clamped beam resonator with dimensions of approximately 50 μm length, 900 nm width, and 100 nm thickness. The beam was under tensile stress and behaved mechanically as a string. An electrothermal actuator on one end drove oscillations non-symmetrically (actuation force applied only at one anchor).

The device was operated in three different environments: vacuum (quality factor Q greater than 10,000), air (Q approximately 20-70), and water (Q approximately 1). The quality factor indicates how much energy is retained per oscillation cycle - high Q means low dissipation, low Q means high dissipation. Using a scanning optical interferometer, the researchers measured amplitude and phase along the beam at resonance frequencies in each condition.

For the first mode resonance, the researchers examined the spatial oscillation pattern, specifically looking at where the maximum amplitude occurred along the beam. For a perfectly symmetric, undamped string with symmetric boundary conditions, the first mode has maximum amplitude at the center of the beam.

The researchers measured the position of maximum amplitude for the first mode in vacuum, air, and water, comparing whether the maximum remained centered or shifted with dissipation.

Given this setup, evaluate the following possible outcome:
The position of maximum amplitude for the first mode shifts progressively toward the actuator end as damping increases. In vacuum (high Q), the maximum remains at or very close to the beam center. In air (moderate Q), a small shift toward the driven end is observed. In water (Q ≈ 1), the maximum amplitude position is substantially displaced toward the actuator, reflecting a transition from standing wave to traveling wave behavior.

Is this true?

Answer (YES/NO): YES